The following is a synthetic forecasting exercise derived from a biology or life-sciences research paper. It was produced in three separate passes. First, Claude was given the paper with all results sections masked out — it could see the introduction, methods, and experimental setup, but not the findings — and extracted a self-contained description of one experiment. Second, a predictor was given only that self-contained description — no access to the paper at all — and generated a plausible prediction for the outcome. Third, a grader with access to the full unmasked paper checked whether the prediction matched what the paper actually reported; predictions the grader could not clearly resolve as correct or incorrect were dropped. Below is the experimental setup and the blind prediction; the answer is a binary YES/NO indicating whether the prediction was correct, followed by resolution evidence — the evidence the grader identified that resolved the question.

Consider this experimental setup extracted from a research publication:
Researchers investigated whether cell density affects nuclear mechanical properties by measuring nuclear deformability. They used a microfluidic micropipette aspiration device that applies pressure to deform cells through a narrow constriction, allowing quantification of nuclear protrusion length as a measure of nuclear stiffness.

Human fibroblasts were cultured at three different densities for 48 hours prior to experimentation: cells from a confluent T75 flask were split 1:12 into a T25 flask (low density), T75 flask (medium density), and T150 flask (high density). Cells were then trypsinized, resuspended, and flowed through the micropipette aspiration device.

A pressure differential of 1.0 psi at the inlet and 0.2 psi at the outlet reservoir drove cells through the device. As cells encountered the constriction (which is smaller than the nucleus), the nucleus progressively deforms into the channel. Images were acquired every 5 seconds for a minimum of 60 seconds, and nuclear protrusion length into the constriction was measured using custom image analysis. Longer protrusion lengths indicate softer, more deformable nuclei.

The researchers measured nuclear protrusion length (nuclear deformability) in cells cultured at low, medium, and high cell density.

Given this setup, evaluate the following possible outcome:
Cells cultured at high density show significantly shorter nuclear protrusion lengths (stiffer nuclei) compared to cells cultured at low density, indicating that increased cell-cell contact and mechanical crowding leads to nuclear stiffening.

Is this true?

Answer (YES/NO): NO